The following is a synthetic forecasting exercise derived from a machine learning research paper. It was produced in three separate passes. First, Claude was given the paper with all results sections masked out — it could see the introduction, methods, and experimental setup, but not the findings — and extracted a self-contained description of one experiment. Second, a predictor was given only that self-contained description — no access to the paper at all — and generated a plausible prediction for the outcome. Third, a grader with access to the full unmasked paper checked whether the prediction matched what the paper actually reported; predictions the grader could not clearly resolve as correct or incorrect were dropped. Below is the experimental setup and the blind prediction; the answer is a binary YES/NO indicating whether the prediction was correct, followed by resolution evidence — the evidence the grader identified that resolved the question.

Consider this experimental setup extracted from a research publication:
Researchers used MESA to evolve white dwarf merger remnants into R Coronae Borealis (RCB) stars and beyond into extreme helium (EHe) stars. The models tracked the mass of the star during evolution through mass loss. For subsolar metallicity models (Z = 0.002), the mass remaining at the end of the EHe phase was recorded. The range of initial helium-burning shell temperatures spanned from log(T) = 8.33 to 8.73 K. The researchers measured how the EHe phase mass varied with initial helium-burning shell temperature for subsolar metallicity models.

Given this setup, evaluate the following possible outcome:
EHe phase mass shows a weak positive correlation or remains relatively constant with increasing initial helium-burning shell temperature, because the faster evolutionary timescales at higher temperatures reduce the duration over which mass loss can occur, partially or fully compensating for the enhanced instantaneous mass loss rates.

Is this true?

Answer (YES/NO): NO